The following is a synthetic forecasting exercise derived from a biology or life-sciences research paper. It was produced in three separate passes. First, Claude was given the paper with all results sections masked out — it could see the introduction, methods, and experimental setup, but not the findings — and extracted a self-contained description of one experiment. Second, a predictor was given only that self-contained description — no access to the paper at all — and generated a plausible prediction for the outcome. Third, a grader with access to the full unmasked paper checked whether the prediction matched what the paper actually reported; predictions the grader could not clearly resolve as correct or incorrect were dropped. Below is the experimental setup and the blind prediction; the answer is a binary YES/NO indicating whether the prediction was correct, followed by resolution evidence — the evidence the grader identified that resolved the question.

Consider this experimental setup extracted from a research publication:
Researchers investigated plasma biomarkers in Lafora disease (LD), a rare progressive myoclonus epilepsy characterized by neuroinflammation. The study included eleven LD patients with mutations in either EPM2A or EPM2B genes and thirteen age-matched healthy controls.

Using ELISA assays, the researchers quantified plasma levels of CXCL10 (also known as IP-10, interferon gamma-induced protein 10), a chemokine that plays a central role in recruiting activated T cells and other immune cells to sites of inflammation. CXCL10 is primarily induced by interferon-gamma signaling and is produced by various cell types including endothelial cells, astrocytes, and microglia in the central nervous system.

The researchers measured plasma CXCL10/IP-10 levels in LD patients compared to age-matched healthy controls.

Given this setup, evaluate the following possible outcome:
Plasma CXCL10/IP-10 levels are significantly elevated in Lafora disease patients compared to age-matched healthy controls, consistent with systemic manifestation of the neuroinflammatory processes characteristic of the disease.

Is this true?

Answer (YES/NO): NO